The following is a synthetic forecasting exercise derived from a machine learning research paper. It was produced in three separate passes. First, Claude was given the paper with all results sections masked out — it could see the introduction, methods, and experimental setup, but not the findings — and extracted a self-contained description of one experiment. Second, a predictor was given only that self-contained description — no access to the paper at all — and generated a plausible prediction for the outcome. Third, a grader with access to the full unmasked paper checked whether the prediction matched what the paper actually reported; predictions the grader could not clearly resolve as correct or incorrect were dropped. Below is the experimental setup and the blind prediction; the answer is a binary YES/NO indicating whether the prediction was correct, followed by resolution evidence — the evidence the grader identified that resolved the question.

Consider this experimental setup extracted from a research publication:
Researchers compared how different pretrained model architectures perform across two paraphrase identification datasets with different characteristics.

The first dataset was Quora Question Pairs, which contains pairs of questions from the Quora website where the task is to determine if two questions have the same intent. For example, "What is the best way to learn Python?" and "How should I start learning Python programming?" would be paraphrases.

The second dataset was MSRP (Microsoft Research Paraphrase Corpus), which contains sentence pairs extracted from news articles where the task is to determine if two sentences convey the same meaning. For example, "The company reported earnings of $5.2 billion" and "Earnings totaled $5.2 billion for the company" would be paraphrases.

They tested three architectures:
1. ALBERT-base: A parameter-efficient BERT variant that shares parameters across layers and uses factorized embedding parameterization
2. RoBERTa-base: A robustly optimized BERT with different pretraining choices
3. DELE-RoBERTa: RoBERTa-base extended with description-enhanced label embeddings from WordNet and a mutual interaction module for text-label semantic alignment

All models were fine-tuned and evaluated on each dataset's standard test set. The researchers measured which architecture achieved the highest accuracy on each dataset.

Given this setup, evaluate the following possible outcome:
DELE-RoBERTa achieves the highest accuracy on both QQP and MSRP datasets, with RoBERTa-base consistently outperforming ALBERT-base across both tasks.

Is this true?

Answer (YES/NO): NO